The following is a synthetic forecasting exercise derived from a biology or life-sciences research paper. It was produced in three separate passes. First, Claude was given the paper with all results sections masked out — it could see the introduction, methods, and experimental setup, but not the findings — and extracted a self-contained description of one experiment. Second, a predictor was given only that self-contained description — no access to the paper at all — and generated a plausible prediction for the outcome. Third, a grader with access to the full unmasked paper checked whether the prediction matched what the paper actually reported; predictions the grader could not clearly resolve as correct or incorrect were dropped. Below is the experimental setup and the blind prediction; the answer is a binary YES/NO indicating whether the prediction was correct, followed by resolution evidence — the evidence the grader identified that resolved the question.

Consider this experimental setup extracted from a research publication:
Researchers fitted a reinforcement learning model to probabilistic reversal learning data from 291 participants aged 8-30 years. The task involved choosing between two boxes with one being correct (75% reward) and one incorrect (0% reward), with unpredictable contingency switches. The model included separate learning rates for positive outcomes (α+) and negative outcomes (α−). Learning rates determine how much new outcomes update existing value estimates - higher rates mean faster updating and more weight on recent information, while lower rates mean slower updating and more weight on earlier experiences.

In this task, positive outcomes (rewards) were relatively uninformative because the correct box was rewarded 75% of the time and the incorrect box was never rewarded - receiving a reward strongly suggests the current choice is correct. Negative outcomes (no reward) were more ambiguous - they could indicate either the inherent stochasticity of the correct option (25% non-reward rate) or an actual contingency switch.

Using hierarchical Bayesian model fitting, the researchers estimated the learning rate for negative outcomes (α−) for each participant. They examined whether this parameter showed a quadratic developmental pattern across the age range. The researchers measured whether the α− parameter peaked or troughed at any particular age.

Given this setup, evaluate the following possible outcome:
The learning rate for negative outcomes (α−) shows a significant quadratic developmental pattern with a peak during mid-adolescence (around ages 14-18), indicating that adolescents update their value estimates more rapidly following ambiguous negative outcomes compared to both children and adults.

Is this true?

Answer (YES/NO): NO